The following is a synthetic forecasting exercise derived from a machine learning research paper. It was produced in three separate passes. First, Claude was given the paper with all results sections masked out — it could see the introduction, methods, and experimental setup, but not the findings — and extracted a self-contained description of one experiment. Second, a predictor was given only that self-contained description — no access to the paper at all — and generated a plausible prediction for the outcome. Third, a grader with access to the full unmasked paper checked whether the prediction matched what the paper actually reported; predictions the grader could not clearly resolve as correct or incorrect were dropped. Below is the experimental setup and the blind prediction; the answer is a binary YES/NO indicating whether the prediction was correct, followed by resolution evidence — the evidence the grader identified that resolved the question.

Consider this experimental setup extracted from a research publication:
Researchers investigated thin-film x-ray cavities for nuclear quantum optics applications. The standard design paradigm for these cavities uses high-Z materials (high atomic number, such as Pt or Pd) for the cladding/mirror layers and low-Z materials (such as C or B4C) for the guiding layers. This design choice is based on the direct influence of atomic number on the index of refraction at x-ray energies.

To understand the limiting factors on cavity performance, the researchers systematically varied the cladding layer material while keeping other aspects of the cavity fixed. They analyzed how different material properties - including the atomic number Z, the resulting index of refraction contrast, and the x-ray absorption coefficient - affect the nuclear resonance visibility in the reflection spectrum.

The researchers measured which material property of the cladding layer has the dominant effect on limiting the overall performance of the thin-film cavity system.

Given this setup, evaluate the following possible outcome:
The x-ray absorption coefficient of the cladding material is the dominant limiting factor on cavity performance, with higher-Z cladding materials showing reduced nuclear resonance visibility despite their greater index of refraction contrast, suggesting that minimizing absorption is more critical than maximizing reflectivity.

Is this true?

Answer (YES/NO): YES